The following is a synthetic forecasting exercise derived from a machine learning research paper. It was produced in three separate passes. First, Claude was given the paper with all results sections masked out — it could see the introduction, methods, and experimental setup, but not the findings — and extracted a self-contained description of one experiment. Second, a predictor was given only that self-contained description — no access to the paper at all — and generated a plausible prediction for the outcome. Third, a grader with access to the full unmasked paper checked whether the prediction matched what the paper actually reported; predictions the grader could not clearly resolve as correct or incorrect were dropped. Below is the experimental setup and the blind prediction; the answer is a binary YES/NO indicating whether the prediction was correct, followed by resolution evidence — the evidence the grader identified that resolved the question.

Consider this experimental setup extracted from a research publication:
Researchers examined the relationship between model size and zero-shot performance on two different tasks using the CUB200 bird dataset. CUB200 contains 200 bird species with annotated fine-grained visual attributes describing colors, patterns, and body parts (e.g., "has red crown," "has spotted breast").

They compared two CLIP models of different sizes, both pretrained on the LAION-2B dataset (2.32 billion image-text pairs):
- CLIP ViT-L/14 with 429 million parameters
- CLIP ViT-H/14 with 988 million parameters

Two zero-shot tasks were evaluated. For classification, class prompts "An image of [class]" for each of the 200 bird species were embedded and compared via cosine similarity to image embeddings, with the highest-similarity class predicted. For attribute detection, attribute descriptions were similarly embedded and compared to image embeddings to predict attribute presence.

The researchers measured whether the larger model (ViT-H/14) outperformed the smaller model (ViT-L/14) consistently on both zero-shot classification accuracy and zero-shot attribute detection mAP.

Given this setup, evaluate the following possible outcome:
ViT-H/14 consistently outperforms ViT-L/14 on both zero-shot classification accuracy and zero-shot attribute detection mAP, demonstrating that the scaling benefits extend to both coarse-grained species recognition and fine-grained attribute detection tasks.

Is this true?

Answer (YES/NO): NO